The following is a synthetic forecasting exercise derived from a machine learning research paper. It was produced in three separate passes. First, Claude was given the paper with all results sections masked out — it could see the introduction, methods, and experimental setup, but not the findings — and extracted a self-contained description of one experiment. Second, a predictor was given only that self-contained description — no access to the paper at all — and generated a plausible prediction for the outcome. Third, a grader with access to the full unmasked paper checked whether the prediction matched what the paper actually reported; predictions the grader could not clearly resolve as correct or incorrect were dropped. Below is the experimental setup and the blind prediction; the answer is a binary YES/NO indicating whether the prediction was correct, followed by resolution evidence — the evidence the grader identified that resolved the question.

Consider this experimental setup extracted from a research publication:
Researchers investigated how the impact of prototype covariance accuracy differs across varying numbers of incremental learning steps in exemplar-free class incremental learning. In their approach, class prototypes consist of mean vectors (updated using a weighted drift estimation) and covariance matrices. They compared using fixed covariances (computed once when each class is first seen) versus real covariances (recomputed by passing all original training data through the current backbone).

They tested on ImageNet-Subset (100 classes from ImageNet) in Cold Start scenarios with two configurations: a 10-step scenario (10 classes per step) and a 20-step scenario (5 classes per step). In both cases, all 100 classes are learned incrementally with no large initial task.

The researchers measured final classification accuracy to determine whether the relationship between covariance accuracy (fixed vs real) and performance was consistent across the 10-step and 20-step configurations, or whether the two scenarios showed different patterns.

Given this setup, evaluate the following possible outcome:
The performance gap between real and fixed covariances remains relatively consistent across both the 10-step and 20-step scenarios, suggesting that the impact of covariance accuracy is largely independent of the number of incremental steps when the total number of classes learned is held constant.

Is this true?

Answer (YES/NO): NO